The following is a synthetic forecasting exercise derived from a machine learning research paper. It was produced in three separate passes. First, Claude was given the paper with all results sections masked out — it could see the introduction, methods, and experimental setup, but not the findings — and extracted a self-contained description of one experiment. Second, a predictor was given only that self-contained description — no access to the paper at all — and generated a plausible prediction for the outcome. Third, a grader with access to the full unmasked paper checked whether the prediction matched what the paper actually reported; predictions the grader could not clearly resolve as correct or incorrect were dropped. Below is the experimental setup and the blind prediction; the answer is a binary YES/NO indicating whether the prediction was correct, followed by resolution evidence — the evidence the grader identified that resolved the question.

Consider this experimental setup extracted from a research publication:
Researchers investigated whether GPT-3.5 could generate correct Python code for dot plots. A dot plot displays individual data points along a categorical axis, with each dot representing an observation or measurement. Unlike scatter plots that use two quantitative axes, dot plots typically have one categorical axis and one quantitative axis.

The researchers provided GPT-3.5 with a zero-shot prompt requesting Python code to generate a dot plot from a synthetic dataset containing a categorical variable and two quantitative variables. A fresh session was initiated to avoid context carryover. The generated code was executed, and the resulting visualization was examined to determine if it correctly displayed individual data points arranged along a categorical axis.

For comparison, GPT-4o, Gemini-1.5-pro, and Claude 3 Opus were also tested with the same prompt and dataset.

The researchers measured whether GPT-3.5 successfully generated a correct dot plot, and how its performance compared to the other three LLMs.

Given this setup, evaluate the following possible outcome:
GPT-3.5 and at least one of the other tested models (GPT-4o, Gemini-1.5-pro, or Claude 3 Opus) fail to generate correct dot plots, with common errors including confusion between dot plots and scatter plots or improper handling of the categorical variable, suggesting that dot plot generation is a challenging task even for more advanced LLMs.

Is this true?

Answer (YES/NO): NO